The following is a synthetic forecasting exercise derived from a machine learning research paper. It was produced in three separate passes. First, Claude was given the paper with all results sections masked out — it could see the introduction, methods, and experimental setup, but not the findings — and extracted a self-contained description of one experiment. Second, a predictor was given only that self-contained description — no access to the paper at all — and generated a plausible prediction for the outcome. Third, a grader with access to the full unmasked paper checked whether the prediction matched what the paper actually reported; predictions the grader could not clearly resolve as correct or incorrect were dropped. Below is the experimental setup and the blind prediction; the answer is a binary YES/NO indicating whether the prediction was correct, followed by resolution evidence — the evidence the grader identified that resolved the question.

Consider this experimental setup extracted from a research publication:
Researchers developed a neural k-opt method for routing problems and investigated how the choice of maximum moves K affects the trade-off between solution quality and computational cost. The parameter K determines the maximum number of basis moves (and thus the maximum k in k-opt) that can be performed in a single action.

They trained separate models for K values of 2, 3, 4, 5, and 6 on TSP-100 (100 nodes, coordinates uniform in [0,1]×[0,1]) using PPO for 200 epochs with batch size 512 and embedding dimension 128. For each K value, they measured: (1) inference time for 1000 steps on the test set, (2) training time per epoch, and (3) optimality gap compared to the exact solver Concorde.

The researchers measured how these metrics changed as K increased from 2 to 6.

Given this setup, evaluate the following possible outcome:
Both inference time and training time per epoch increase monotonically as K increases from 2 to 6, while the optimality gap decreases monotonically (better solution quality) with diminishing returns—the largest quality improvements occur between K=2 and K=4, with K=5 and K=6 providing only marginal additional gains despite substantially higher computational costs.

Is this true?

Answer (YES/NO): YES